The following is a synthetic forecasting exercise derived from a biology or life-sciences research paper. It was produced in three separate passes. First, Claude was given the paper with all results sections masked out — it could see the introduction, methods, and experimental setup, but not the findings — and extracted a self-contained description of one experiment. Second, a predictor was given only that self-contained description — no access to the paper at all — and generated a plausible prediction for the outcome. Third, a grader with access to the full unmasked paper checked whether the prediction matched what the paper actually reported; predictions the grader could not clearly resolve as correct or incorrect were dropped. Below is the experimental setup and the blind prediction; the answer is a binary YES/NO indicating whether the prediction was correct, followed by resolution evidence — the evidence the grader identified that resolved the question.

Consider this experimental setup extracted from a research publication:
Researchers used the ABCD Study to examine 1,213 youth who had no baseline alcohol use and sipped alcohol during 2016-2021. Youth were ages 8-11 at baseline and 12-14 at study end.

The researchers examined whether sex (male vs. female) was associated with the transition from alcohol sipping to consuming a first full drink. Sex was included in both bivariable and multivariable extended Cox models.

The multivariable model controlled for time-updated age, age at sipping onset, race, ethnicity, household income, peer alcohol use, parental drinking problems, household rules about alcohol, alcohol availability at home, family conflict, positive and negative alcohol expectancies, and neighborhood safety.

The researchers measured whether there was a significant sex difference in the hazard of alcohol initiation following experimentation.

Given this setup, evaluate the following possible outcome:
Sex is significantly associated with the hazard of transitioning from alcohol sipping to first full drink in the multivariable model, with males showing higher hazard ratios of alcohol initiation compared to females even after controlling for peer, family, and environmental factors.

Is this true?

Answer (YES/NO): NO